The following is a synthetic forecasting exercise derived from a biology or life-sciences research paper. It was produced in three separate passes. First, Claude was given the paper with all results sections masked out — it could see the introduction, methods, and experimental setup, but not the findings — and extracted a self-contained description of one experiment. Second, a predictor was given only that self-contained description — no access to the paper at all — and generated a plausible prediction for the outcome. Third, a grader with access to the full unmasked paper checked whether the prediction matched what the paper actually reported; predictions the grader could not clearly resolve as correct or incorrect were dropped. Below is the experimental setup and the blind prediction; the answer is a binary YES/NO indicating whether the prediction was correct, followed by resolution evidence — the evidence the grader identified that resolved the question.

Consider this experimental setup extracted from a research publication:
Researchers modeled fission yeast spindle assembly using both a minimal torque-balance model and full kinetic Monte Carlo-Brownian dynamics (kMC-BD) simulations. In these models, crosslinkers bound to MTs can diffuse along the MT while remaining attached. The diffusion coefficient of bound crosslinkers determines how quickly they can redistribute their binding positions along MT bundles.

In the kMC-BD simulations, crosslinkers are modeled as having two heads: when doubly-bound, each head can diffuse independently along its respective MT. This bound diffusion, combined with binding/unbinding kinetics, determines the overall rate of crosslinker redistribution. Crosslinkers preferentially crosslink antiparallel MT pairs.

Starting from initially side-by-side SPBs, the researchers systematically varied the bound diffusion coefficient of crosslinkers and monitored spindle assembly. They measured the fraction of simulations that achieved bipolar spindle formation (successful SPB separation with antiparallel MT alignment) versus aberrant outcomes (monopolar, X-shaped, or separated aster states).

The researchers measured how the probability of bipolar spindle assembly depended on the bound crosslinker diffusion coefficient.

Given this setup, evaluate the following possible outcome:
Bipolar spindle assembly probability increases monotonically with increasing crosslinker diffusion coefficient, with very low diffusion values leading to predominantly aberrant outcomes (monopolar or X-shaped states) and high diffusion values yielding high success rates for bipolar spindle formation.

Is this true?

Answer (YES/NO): YES